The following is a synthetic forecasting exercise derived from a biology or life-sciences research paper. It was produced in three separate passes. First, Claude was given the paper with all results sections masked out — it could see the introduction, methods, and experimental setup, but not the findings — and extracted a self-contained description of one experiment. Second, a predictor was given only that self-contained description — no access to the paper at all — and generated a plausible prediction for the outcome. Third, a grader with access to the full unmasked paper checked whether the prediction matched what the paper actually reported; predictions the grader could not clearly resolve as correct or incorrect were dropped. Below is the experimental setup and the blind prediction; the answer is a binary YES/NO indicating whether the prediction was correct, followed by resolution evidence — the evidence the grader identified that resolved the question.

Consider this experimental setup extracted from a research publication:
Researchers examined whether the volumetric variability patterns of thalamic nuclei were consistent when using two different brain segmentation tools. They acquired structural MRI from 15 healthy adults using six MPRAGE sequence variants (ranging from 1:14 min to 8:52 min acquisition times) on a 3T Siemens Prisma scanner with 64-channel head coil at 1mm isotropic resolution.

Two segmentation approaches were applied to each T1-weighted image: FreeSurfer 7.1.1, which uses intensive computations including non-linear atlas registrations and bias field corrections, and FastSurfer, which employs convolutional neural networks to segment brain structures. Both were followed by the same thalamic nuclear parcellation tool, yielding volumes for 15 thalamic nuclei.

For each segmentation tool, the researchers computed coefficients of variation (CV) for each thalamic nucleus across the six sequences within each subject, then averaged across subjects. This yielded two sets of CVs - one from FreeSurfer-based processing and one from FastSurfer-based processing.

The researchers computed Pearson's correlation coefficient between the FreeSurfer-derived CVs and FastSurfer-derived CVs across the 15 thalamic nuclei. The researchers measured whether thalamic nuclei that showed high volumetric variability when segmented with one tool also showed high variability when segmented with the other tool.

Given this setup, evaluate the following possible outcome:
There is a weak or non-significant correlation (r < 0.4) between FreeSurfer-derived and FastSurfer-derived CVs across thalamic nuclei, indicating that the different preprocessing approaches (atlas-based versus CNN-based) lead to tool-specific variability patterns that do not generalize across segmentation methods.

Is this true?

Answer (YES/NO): NO